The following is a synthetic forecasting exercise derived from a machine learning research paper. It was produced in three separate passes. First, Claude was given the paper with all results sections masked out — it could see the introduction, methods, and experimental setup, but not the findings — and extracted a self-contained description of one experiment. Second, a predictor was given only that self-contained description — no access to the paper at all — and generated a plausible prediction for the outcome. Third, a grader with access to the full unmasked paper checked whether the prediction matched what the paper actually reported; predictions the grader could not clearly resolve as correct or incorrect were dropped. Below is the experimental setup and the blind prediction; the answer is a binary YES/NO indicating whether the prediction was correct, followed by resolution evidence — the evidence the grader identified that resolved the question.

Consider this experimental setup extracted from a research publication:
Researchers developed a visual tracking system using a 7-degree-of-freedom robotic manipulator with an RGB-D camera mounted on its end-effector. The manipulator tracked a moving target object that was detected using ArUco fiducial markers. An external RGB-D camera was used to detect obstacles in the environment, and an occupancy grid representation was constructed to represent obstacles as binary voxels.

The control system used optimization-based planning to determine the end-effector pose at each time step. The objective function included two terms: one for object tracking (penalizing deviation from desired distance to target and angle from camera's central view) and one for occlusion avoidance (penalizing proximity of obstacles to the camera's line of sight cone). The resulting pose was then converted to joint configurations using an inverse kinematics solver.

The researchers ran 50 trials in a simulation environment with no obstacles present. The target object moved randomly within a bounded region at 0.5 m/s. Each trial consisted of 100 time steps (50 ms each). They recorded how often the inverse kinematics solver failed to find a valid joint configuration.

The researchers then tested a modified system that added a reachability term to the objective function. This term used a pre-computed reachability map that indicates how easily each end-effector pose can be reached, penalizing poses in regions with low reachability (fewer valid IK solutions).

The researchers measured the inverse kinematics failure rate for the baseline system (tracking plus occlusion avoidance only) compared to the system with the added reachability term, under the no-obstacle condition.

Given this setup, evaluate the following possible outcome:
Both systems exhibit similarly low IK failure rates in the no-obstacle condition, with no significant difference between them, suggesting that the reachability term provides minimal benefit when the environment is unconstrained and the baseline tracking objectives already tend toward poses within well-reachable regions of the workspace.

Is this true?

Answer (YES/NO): NO